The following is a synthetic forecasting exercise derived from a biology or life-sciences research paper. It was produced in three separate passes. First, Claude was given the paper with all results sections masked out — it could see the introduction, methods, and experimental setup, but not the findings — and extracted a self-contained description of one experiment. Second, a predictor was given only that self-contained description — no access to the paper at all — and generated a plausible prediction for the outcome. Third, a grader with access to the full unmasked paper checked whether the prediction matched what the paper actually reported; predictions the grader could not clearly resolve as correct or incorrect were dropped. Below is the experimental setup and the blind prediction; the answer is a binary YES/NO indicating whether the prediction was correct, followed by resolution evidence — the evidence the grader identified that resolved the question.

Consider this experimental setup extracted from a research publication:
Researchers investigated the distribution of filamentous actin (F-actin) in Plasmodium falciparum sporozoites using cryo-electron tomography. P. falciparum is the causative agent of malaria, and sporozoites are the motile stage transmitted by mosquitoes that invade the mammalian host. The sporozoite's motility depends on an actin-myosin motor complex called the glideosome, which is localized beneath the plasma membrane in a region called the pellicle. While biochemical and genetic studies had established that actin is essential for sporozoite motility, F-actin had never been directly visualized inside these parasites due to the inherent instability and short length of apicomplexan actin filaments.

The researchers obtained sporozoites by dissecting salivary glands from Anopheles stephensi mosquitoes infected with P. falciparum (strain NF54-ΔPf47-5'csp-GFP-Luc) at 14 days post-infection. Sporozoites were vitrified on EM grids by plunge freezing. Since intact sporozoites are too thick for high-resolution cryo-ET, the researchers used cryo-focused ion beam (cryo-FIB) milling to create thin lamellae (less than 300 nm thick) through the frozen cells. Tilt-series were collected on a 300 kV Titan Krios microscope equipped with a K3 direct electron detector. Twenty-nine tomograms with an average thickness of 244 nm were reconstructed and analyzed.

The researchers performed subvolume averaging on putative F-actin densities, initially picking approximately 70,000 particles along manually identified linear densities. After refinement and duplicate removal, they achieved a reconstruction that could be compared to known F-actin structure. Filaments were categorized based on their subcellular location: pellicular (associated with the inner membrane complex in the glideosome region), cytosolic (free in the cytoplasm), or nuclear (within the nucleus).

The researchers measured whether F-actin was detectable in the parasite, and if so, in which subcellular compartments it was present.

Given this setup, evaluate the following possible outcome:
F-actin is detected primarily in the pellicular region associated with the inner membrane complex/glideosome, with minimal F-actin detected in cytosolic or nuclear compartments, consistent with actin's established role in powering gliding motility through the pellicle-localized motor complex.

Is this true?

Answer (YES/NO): NO